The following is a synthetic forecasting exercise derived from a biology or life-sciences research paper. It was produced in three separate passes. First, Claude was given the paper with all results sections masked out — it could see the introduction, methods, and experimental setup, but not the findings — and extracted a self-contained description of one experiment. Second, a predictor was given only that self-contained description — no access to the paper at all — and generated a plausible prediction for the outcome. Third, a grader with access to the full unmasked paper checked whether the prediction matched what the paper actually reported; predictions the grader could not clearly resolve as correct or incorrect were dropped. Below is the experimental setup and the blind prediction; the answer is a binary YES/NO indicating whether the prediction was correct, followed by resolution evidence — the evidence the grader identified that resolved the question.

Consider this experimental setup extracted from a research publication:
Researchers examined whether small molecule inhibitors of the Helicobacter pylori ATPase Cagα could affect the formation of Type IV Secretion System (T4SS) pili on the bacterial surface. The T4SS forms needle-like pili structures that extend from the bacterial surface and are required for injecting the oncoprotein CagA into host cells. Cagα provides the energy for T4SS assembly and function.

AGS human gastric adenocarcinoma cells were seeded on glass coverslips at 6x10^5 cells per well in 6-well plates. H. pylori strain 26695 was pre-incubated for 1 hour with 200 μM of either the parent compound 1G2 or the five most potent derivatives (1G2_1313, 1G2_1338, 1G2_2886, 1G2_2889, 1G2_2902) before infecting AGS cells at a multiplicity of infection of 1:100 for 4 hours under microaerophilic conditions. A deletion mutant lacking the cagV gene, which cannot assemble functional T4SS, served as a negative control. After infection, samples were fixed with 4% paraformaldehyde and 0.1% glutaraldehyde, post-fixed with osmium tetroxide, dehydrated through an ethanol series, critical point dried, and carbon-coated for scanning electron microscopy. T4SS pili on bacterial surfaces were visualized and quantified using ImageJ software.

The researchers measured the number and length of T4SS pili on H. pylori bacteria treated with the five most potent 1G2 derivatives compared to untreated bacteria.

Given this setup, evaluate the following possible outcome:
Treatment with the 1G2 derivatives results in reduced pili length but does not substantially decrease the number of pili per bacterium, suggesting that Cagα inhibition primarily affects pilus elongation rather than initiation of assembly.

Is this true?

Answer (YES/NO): NO